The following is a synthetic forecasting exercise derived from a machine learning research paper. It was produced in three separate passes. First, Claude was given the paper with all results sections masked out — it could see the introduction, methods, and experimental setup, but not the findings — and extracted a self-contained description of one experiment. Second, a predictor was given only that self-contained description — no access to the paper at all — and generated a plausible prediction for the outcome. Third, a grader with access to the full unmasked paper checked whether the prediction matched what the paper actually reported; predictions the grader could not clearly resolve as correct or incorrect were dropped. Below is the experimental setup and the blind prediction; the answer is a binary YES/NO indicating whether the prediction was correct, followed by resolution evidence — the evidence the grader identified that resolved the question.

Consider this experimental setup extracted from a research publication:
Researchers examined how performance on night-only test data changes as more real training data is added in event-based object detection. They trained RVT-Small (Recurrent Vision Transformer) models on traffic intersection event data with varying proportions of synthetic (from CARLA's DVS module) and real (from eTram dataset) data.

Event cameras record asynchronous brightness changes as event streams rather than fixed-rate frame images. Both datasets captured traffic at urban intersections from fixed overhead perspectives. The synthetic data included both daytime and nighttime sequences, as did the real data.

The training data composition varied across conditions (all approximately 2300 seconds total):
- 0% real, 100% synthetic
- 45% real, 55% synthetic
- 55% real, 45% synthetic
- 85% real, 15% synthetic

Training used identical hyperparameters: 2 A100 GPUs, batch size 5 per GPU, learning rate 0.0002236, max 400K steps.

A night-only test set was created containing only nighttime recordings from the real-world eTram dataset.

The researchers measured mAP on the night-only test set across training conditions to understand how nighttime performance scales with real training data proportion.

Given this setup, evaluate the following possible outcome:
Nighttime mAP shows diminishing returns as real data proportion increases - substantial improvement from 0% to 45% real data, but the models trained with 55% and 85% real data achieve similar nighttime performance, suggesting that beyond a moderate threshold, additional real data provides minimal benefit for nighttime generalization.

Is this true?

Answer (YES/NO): NO